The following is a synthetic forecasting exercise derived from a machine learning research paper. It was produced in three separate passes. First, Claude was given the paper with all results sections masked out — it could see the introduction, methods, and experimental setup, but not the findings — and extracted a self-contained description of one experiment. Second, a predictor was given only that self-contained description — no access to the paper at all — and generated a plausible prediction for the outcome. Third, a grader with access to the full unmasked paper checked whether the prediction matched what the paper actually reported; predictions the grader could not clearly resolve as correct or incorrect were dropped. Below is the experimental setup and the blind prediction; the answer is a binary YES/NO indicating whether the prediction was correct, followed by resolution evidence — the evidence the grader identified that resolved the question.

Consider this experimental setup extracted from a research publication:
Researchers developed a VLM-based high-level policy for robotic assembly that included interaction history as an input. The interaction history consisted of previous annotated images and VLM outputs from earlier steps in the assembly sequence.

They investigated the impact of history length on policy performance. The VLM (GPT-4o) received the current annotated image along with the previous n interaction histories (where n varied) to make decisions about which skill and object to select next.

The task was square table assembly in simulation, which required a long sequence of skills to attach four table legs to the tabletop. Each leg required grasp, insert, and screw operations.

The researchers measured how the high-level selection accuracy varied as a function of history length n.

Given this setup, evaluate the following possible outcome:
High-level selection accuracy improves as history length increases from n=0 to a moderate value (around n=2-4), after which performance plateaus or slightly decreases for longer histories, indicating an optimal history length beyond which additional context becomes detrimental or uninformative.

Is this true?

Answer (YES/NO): YES